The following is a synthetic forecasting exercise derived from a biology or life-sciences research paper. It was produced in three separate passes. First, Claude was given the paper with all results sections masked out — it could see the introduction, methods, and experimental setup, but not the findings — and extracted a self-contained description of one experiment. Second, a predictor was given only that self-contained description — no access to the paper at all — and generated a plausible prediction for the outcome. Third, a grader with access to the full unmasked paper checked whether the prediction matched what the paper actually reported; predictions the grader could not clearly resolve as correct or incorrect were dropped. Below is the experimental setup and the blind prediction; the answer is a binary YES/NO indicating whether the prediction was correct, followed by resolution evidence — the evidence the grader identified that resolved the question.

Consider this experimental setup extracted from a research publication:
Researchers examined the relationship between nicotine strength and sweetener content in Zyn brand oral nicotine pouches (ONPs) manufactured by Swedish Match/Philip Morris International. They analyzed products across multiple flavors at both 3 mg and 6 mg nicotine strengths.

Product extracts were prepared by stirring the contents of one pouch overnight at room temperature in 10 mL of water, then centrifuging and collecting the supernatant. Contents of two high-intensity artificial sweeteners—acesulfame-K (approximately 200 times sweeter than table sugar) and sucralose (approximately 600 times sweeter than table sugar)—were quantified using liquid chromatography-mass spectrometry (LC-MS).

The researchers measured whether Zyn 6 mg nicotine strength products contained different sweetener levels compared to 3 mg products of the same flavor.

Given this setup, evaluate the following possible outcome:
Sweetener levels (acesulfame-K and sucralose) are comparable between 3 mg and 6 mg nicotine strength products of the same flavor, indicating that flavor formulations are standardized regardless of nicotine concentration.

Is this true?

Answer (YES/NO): NO